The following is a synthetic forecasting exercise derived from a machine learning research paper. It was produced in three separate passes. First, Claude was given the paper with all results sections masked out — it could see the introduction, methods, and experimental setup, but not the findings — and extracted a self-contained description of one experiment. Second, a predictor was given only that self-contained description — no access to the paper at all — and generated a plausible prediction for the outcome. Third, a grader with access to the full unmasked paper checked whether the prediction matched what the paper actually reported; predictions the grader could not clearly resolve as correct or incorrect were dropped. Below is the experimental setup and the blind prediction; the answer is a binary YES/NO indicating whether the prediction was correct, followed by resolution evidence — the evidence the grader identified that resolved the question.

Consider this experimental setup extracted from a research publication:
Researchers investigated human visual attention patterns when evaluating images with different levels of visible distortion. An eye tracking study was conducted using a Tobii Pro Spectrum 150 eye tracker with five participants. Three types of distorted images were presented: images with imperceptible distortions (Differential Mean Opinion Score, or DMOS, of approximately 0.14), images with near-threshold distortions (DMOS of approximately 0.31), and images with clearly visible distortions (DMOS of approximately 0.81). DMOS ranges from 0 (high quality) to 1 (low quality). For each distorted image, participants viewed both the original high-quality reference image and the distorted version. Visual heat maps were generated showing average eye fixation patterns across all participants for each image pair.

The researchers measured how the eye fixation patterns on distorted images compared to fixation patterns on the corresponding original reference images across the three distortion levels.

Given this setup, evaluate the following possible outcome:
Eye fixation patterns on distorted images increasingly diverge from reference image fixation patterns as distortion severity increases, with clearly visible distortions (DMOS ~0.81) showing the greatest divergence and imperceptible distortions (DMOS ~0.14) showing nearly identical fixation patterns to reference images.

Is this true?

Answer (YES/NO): NO